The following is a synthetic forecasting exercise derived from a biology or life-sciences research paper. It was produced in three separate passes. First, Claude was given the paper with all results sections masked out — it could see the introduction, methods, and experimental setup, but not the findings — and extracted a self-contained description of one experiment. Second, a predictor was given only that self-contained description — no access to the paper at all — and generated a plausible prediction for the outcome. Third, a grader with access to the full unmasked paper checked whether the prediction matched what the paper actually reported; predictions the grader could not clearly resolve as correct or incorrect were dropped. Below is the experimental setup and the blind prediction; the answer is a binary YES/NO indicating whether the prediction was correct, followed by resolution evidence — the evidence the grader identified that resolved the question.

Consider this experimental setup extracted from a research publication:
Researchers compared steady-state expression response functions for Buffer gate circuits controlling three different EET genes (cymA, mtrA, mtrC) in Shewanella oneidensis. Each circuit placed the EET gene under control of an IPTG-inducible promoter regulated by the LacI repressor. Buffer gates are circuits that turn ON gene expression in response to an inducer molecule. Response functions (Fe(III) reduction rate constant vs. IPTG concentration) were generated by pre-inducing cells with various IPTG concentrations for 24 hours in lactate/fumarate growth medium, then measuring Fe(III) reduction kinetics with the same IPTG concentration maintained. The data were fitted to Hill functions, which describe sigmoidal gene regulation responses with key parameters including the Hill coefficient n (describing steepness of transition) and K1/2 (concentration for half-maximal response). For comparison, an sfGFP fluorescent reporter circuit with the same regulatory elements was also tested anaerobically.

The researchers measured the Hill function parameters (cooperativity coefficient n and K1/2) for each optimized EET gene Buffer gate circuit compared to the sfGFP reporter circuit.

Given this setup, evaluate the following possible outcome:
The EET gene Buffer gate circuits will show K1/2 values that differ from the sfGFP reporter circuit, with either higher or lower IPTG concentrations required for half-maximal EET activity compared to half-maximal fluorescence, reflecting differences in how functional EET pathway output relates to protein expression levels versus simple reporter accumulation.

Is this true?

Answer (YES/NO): YES